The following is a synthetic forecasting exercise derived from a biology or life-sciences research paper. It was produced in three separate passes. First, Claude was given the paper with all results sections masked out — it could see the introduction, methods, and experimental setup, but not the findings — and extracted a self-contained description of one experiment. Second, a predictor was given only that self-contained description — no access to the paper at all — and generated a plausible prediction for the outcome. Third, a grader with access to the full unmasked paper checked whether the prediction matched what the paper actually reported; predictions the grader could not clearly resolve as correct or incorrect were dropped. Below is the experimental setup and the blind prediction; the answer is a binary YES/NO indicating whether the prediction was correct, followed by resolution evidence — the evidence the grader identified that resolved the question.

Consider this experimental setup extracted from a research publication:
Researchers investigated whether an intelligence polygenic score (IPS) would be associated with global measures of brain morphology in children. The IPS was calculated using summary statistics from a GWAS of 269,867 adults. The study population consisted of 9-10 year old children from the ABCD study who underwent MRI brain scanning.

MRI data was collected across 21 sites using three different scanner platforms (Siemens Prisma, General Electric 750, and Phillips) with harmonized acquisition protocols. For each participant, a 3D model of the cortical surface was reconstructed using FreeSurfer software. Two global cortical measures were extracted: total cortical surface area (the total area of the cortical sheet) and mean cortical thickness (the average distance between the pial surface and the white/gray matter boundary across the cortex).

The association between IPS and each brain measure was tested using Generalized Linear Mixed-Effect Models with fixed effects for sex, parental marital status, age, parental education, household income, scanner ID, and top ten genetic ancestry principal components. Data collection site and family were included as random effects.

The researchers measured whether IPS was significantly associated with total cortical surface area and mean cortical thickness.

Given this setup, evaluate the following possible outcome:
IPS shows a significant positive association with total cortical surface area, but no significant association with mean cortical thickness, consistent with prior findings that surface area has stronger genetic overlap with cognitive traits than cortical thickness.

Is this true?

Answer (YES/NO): YES